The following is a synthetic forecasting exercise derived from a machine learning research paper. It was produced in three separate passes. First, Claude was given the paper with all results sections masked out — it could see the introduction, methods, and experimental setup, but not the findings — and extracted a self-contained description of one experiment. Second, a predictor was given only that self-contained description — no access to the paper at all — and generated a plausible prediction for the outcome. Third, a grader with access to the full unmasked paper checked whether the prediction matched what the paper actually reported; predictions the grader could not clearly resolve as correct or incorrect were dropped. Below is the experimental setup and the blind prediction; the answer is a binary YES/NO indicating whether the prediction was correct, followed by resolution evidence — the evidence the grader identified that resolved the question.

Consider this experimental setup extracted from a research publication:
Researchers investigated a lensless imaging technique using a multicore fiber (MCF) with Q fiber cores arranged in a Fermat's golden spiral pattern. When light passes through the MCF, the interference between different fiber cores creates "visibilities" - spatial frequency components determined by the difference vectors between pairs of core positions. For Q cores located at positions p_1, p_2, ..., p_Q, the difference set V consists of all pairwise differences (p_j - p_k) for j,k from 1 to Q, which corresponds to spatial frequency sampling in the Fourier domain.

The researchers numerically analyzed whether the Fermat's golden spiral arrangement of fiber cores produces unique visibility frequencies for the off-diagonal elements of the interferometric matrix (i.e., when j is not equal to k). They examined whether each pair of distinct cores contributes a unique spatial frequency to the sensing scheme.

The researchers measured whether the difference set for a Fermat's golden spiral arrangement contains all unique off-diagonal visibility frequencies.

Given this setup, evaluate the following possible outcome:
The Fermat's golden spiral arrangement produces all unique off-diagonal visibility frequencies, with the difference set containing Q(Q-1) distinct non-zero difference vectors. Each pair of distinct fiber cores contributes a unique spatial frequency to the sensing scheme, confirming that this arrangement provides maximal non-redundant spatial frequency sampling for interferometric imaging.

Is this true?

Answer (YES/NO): YES